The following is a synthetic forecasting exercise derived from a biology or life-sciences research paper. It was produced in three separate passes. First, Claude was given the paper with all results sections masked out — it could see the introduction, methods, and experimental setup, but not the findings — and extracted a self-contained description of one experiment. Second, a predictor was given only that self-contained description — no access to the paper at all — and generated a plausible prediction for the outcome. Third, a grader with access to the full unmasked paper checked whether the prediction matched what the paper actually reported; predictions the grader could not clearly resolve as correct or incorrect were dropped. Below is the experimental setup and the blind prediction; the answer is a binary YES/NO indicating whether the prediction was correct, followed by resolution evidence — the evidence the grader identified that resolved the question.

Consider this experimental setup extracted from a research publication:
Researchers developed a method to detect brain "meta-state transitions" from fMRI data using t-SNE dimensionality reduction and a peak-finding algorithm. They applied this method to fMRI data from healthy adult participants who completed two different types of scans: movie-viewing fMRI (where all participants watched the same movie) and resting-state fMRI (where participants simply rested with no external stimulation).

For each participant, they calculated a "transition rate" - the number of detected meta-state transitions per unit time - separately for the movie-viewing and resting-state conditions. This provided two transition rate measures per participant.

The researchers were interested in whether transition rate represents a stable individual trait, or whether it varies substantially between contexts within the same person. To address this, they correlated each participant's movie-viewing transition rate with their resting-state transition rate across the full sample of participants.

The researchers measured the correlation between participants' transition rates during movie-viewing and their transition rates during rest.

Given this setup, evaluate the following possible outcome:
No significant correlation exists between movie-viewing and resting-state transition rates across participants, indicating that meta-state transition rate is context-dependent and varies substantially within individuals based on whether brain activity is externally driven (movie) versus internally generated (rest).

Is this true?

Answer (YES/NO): NO